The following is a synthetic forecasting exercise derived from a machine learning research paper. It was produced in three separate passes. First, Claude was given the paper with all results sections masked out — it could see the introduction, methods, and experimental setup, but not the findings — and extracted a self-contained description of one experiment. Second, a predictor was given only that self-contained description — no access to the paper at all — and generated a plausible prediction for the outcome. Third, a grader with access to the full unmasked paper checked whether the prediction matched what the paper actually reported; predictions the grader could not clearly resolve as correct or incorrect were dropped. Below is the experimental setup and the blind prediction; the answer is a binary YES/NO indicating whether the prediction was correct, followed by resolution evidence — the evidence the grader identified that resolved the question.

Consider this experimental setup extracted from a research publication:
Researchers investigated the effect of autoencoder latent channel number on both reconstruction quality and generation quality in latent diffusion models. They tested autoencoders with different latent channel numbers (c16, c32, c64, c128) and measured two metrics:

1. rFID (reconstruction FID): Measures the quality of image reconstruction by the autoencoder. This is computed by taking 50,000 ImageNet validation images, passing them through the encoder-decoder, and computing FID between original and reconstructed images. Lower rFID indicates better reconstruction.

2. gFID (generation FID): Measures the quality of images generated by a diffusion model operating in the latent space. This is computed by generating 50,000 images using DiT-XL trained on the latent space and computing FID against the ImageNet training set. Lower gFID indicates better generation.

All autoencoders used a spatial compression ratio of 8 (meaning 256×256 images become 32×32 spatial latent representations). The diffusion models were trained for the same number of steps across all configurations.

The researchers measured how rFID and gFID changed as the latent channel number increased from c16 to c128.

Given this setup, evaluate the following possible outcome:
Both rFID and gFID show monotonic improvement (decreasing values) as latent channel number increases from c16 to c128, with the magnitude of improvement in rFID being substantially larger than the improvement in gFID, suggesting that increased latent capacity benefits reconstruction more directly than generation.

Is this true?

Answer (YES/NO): NO